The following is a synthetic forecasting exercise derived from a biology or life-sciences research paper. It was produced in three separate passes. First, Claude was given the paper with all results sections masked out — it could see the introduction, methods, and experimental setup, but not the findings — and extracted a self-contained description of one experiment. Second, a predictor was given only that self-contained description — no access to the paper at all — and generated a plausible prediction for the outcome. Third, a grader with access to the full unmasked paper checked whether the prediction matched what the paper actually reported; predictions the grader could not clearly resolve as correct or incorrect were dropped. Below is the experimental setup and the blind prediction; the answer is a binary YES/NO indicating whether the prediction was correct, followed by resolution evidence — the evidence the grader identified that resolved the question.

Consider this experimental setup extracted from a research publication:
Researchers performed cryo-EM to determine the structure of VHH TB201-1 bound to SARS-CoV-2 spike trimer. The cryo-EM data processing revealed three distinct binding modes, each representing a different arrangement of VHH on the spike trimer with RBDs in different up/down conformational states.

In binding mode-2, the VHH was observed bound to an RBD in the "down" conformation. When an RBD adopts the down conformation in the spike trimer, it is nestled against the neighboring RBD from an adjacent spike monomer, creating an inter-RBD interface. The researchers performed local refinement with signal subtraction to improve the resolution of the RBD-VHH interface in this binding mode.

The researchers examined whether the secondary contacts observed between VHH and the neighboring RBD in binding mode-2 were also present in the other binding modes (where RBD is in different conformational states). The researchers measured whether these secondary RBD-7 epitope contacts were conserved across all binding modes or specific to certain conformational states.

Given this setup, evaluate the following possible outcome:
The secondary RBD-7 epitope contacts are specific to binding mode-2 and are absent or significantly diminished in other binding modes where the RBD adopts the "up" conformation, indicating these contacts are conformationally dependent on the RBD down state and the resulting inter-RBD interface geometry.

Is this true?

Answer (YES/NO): NO